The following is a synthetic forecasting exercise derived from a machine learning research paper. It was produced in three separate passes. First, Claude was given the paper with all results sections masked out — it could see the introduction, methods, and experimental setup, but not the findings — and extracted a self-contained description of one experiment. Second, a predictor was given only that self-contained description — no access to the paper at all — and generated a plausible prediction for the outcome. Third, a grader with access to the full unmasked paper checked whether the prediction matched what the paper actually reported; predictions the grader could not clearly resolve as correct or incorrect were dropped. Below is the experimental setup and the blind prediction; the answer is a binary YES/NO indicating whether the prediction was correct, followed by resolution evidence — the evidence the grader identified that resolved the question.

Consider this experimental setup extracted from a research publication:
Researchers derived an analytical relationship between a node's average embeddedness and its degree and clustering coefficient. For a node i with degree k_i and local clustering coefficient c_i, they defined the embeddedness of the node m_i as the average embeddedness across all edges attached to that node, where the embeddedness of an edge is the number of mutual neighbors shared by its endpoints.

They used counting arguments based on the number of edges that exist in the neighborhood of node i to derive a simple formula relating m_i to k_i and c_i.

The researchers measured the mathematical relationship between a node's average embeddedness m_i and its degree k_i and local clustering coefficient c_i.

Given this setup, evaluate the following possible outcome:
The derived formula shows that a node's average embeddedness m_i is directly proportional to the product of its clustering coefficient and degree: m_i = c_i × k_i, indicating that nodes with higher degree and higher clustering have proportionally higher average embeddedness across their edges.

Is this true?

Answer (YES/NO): NO